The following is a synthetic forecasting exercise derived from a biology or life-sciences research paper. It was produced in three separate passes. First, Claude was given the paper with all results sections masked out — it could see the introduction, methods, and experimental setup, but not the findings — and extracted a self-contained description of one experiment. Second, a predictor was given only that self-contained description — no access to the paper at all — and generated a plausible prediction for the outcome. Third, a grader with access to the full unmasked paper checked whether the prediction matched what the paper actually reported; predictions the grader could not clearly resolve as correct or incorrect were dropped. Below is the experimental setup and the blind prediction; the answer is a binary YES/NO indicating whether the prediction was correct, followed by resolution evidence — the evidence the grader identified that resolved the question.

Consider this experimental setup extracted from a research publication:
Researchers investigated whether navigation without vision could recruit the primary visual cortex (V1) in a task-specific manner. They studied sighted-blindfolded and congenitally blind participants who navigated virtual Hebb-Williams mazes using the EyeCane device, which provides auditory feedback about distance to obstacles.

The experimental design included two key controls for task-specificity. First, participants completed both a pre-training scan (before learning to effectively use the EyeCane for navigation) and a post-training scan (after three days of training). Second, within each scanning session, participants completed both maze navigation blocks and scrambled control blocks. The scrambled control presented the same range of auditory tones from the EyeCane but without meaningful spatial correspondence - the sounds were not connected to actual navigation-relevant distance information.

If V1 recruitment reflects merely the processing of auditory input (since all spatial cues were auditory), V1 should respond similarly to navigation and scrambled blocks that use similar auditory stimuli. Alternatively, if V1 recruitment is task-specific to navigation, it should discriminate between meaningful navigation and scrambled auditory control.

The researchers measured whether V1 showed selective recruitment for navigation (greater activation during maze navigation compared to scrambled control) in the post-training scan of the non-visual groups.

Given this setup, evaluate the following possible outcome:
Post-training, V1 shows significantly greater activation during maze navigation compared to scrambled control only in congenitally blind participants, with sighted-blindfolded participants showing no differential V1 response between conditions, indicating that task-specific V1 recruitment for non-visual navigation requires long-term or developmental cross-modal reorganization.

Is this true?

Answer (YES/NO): NO